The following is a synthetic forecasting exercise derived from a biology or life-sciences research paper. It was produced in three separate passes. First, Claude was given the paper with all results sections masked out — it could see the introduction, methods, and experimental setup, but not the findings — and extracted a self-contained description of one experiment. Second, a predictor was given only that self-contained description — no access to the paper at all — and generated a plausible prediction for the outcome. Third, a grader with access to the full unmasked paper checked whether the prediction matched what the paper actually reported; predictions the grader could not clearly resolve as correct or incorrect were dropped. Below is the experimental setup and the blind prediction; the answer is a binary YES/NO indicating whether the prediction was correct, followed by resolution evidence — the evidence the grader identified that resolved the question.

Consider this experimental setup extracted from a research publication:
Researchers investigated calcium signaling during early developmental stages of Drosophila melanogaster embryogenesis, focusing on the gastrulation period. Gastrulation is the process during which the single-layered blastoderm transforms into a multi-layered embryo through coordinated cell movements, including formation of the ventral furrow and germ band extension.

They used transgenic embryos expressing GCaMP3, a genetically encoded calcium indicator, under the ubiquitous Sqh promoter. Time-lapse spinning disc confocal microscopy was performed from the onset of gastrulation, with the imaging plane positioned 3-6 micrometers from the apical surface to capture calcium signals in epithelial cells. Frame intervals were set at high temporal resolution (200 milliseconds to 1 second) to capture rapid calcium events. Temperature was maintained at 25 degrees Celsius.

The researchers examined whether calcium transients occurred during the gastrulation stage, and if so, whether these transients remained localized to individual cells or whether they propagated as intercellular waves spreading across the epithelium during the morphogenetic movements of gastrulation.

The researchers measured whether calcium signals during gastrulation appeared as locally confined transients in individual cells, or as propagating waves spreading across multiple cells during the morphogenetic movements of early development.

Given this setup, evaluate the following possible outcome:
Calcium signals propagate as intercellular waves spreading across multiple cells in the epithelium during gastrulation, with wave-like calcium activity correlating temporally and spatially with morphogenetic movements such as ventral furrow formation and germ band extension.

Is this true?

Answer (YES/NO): NO